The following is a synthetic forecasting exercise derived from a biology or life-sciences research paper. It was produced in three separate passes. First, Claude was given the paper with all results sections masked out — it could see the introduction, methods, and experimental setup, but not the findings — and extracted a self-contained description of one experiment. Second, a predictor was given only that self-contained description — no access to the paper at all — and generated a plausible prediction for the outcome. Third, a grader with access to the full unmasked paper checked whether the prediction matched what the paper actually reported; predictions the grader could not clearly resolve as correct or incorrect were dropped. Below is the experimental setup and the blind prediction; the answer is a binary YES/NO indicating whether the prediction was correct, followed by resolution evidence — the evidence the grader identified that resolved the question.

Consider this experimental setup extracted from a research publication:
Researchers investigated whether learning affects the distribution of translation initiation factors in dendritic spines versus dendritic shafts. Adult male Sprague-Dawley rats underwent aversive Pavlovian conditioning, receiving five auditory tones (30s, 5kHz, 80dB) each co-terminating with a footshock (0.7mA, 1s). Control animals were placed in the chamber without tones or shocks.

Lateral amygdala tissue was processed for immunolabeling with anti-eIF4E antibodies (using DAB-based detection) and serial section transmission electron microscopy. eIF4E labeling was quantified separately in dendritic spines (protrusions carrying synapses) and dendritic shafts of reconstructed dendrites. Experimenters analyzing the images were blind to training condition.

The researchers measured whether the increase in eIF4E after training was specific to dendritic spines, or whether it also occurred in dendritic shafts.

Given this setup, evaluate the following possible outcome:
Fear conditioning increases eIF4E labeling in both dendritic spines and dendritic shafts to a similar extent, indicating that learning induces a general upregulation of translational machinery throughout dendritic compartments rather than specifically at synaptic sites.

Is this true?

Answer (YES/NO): NO